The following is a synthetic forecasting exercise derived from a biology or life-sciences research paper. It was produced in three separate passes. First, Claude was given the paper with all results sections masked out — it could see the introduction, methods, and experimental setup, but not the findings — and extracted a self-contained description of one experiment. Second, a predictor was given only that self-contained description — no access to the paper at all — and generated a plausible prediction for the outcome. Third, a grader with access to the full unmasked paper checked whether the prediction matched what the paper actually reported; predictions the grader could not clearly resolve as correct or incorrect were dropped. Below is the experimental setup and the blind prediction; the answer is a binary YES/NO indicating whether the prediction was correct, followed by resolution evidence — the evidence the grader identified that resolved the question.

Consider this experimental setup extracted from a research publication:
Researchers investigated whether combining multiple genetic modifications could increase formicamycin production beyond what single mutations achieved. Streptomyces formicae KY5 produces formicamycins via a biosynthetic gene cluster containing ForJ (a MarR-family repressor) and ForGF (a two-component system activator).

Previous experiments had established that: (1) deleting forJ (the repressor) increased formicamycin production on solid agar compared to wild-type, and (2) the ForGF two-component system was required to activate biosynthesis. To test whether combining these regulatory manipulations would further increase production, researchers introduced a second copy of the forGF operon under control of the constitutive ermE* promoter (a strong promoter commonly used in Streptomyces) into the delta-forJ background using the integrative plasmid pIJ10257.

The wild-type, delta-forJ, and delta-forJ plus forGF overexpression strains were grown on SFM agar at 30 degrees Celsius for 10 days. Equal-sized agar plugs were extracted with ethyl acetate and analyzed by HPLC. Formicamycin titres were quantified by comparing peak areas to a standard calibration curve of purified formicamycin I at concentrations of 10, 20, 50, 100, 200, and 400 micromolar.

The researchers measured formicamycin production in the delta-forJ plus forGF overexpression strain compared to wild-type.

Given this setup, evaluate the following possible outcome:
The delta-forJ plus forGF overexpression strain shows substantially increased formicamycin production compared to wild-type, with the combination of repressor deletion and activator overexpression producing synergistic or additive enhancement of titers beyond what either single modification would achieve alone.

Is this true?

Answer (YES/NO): YES